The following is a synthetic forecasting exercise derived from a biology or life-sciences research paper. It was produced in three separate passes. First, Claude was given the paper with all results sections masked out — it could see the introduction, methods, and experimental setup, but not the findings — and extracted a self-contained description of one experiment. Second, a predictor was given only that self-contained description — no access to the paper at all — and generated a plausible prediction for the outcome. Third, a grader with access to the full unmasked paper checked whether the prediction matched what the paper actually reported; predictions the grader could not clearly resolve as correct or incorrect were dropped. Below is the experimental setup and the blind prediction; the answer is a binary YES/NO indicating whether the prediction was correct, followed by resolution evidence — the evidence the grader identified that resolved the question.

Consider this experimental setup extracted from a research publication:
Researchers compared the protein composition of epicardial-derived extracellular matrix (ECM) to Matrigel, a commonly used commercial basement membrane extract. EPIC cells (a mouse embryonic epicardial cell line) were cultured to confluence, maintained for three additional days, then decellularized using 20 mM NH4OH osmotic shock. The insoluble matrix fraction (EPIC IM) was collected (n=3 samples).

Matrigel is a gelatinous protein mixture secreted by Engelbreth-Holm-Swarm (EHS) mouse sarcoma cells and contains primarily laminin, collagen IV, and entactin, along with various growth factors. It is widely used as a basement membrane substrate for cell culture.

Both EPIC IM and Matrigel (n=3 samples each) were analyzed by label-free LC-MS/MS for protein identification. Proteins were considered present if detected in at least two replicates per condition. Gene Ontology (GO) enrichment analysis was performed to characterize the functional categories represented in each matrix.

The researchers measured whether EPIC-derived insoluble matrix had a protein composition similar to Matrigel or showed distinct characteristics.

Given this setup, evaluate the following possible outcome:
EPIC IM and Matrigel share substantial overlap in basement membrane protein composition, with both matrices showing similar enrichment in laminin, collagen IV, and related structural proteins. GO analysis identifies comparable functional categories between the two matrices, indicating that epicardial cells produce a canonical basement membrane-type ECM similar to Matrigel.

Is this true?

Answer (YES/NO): NO